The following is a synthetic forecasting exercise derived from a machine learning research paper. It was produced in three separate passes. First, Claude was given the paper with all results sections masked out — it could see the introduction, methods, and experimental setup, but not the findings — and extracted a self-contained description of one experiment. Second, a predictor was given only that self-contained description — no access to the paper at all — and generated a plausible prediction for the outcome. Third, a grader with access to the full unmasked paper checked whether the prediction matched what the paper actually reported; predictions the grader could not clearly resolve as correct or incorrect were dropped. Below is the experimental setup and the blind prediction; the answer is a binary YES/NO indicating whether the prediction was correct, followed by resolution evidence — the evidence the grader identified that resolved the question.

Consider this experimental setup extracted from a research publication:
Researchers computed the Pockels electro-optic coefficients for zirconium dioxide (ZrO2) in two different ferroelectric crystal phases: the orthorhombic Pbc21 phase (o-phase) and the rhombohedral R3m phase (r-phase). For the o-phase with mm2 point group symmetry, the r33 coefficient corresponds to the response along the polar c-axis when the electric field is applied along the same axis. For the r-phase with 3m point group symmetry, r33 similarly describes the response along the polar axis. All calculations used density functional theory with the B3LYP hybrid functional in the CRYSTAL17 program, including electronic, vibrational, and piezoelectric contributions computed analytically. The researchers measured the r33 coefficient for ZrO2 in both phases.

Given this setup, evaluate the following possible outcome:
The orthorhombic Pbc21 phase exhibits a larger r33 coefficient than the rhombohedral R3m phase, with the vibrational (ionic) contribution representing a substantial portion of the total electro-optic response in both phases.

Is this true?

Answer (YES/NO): YES